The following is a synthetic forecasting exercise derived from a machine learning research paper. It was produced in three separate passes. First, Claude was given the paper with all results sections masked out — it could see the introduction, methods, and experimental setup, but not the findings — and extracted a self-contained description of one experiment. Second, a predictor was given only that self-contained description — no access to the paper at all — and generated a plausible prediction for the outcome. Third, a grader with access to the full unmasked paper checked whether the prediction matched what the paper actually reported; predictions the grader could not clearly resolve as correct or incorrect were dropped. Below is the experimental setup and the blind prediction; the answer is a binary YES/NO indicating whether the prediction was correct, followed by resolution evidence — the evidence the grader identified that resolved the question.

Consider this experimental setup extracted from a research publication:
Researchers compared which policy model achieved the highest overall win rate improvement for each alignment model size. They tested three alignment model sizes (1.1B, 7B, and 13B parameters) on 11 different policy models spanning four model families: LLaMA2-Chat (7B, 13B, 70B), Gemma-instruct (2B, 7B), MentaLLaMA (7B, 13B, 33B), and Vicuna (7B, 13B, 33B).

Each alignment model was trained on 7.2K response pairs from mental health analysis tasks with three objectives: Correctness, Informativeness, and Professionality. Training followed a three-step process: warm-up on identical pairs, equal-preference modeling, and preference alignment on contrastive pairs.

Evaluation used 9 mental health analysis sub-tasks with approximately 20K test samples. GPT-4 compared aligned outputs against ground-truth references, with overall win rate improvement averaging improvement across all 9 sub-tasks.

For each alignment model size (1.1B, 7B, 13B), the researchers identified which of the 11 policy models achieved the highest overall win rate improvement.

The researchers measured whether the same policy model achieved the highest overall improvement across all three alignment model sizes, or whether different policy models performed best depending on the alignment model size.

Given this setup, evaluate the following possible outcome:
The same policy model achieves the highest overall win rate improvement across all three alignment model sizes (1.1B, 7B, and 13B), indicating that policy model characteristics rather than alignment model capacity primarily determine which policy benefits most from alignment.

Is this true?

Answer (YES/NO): NO